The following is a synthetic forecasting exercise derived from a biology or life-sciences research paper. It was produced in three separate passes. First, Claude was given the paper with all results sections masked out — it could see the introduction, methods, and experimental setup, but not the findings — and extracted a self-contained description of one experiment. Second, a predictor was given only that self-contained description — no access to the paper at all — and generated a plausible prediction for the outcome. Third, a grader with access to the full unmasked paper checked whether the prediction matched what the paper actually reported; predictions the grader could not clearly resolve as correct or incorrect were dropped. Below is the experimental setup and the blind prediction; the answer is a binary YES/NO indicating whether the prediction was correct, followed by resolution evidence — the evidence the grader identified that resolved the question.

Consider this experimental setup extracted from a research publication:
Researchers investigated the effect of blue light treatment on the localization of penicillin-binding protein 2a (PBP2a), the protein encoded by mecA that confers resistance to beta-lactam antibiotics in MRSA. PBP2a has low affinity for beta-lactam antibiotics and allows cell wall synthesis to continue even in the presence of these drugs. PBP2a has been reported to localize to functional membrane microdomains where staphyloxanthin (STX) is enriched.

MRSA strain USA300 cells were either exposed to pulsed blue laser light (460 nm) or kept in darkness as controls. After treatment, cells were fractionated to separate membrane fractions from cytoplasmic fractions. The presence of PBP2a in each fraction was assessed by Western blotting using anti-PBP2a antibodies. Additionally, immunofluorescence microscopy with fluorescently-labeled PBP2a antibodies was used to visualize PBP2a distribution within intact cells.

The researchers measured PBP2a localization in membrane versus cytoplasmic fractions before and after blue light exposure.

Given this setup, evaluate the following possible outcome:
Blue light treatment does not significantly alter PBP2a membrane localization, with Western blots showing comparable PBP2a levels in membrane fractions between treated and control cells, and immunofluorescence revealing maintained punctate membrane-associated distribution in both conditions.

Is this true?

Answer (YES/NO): NO